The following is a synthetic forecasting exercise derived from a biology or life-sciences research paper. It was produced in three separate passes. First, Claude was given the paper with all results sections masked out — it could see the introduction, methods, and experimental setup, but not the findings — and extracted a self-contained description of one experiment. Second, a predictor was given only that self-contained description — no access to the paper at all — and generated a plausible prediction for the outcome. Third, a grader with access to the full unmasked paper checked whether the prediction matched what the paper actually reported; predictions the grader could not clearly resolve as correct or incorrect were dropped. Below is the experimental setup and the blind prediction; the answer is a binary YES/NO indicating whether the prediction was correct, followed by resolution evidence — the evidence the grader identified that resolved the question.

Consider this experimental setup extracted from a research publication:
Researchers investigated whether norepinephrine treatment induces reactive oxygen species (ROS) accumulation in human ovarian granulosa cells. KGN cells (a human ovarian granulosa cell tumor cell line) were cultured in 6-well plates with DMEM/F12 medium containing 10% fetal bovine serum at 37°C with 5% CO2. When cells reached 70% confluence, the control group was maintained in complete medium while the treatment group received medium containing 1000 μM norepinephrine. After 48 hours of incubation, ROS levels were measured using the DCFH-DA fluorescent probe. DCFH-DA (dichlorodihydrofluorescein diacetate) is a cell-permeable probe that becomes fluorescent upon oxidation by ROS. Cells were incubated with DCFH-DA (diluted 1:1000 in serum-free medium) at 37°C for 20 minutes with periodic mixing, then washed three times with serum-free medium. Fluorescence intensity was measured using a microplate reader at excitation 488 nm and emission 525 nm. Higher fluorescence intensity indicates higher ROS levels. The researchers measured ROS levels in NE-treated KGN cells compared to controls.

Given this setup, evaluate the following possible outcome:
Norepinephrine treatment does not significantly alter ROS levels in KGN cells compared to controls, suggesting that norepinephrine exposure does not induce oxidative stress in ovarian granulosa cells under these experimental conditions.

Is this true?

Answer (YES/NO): NO